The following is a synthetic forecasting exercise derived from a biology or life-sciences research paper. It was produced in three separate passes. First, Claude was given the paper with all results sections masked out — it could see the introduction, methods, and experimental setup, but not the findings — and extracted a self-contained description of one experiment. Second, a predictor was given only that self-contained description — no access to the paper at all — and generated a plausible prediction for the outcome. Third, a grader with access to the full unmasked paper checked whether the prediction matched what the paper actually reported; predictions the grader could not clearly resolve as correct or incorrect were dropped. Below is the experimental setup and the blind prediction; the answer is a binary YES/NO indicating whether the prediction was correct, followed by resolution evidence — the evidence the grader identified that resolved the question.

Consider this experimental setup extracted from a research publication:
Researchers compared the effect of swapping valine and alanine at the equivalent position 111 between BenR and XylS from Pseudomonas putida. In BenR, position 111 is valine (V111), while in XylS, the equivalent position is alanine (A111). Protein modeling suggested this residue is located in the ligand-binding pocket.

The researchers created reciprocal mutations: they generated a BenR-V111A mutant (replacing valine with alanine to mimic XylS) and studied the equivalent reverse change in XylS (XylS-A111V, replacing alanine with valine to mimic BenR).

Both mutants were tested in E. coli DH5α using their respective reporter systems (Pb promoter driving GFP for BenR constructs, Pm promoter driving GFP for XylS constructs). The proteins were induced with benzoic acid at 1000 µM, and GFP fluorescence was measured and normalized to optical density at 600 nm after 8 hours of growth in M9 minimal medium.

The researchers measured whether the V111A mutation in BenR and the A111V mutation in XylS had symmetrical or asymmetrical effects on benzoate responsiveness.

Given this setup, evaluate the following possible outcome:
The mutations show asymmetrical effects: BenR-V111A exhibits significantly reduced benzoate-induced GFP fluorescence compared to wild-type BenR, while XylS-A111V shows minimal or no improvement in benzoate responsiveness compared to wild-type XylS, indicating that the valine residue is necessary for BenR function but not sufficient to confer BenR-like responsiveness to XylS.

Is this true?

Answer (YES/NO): NO